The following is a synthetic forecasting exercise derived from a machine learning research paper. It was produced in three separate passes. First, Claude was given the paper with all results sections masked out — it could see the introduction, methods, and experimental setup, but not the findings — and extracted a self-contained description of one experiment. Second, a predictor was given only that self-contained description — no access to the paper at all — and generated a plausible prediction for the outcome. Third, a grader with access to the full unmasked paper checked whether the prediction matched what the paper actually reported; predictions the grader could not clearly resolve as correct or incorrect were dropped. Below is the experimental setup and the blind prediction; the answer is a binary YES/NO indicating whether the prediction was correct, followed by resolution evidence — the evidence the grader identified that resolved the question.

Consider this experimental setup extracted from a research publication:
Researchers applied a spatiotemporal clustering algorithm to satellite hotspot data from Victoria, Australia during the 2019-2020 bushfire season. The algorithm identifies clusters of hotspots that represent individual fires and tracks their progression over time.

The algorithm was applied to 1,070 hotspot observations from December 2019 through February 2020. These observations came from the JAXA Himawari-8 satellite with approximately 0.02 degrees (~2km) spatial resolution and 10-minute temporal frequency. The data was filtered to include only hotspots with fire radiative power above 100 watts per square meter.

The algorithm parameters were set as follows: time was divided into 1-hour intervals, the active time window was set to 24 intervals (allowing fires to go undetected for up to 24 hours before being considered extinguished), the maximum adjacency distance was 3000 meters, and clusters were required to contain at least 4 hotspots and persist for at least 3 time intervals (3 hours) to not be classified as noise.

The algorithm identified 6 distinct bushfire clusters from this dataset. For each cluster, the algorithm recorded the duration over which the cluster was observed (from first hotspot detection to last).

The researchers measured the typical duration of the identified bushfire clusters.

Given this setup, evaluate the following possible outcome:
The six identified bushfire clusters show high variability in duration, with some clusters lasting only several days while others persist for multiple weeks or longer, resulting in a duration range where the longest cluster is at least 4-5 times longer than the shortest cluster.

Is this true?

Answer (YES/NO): NO